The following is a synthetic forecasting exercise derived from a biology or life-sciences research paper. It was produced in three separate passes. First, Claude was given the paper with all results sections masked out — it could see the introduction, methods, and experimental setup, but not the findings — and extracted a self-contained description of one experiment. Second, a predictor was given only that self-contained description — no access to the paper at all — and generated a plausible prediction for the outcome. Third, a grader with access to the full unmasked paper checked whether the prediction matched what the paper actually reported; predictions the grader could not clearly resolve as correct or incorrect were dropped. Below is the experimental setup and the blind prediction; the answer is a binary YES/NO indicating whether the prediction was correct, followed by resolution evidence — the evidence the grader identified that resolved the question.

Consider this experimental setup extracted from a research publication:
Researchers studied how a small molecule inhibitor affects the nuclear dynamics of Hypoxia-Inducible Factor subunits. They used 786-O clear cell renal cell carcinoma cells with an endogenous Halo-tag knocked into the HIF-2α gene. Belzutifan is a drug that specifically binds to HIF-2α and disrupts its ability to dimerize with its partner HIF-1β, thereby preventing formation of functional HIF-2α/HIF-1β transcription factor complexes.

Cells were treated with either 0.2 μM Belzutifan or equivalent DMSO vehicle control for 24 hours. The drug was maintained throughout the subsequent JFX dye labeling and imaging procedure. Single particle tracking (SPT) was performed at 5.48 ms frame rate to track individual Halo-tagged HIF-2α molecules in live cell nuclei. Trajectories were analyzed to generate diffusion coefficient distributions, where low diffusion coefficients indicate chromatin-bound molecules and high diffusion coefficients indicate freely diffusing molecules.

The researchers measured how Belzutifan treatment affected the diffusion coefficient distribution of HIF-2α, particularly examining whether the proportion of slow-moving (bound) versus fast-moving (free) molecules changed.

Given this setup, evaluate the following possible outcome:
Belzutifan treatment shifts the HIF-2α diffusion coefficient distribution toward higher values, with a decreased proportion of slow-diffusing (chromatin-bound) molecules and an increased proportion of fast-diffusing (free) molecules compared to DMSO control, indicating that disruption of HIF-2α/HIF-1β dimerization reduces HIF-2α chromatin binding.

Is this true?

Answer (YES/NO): YES